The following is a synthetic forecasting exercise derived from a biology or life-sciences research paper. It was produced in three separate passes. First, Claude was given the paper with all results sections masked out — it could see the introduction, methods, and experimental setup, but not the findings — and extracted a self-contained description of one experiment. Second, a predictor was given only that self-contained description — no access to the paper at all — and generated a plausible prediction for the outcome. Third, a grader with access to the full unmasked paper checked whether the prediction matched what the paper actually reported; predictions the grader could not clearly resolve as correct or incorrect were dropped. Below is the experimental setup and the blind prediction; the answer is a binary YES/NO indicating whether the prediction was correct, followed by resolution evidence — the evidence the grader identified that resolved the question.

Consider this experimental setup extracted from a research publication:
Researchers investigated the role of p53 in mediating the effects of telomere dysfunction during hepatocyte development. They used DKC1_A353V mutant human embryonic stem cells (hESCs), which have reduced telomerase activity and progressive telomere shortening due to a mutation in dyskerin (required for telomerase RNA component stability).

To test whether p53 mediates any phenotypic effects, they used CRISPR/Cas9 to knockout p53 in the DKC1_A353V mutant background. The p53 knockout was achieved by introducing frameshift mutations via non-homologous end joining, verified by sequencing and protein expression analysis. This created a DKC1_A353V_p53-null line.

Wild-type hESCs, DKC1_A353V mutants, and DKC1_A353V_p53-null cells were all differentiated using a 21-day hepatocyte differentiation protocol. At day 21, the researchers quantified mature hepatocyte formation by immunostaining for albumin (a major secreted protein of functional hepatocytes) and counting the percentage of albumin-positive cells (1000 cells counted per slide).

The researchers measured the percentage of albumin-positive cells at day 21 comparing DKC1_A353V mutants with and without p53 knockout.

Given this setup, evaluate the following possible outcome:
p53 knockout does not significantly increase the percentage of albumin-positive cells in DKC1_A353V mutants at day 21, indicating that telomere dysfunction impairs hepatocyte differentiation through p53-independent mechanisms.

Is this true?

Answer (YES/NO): NO